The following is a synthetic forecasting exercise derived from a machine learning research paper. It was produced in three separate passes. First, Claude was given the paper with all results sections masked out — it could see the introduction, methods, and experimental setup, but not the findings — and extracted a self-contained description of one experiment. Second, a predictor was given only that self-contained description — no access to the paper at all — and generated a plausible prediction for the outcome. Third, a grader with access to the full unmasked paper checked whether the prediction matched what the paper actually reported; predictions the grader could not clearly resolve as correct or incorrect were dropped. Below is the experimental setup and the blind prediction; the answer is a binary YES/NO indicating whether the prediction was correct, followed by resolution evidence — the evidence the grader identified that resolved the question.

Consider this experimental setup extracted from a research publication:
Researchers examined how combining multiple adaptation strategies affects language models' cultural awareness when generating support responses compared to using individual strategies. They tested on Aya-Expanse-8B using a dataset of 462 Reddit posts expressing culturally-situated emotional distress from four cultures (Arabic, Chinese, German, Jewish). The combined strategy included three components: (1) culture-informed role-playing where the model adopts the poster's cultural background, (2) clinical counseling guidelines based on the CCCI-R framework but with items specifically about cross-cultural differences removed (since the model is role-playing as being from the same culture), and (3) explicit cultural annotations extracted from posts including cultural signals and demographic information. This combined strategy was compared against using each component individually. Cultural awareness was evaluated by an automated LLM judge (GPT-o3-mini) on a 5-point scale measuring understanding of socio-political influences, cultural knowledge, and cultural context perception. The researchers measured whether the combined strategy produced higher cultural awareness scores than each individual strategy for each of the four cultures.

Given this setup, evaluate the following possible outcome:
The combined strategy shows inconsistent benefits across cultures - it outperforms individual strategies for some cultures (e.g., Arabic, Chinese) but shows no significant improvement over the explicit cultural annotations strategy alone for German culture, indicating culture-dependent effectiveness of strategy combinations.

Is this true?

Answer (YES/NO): NO